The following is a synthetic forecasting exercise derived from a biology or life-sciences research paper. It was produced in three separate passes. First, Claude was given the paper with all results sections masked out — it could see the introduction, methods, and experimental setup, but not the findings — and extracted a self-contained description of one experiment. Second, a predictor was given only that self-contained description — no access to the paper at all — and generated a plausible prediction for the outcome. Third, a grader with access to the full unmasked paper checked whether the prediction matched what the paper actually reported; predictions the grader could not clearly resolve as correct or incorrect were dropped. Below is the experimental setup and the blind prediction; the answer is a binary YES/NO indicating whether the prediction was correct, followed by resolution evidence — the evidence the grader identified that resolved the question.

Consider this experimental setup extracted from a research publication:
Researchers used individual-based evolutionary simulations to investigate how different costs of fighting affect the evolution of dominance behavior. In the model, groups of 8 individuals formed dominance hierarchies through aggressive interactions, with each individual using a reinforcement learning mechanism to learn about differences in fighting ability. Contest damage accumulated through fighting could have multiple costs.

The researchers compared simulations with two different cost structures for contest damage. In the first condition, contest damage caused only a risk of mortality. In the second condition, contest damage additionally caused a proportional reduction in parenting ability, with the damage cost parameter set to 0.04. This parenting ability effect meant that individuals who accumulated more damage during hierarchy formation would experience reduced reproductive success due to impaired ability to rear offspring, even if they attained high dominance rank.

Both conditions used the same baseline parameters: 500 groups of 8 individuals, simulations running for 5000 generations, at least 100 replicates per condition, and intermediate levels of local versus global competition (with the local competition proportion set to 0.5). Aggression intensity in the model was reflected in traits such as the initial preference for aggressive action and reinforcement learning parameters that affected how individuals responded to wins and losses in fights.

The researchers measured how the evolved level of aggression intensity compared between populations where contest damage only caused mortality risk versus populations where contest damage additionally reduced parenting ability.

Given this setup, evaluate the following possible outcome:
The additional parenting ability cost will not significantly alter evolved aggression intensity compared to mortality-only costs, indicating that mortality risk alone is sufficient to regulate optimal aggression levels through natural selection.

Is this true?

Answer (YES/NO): NO